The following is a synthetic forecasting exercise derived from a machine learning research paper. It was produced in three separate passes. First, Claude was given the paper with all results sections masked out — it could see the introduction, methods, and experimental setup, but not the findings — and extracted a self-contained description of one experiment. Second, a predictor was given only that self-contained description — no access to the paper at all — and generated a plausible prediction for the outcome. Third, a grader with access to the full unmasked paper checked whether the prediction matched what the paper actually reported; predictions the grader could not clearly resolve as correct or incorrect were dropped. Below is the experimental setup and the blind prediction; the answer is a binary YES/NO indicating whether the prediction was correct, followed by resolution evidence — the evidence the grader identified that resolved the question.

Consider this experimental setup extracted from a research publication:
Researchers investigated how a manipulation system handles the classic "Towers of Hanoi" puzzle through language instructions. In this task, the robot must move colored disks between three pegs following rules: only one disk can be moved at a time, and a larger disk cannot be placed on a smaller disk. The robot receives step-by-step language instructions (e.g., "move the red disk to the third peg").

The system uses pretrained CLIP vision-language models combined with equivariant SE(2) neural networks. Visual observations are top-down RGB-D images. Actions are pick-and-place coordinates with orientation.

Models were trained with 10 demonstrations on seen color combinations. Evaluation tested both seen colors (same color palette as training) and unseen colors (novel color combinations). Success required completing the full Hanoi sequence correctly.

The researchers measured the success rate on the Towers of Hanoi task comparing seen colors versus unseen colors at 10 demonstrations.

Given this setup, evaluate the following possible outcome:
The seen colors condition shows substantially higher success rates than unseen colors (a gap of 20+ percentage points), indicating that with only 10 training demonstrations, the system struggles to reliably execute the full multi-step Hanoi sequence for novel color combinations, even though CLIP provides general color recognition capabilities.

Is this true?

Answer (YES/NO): NO